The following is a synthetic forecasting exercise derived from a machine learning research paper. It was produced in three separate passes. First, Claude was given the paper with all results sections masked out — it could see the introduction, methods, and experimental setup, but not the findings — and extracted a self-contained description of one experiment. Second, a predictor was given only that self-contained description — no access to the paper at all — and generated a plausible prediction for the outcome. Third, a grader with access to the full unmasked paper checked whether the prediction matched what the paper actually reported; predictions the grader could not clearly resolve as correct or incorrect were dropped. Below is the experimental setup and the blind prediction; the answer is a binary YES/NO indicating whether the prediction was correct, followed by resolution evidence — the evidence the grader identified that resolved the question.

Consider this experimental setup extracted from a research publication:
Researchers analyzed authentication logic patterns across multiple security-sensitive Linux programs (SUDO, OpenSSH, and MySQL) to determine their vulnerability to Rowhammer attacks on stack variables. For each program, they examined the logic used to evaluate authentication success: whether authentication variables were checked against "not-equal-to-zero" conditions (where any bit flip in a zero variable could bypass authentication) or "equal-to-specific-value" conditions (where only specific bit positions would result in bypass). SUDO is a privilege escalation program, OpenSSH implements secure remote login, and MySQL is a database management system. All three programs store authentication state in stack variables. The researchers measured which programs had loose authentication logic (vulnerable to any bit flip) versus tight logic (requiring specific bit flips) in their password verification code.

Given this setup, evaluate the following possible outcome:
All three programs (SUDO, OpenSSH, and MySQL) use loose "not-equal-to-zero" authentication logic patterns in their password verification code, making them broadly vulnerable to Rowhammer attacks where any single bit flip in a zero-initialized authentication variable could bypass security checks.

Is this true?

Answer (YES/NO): NO